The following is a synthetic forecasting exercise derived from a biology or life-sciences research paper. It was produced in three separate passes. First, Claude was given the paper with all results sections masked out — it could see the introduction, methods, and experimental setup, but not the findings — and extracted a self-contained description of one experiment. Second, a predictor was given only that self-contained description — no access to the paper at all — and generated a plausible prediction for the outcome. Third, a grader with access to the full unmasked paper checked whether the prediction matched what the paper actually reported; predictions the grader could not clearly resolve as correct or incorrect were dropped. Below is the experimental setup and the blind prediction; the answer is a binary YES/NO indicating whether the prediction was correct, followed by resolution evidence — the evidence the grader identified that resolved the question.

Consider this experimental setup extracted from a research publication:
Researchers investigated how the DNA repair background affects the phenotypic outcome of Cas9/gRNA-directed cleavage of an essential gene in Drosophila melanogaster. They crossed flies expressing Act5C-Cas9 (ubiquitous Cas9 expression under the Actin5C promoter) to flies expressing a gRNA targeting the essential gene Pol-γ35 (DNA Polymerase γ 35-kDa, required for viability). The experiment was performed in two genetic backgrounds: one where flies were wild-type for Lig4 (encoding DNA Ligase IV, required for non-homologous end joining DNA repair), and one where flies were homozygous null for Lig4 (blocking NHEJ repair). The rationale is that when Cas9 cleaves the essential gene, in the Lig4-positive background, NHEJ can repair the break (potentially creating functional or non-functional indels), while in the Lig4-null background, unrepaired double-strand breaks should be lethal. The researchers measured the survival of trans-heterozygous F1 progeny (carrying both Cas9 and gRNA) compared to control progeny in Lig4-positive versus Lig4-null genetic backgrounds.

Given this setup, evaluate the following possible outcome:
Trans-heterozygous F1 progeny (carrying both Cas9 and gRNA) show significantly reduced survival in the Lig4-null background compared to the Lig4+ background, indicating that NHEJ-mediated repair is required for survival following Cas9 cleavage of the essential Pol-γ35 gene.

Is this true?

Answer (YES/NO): NO